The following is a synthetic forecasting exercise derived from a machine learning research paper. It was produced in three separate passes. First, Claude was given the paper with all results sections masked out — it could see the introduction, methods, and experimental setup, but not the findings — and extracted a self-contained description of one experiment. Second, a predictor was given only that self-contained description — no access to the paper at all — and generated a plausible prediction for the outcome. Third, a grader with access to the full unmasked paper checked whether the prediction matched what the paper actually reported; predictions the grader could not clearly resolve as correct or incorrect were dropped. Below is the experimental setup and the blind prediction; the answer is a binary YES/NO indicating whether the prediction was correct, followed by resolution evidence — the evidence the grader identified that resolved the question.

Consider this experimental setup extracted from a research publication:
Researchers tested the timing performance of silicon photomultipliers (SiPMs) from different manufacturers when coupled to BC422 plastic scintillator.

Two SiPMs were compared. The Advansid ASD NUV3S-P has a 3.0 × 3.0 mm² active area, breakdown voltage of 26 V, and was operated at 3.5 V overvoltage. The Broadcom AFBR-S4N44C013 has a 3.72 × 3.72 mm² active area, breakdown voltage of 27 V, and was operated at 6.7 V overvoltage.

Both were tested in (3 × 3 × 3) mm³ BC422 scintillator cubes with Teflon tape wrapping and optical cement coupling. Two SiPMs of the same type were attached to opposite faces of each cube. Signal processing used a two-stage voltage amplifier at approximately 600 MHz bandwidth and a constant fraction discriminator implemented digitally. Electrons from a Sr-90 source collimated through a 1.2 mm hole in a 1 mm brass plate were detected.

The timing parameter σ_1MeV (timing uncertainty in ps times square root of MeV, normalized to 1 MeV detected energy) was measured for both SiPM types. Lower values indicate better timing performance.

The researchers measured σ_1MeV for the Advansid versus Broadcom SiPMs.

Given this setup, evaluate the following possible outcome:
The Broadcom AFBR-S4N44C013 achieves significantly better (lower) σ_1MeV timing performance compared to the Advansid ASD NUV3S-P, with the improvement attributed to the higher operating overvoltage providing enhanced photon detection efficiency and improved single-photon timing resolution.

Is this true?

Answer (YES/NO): NO